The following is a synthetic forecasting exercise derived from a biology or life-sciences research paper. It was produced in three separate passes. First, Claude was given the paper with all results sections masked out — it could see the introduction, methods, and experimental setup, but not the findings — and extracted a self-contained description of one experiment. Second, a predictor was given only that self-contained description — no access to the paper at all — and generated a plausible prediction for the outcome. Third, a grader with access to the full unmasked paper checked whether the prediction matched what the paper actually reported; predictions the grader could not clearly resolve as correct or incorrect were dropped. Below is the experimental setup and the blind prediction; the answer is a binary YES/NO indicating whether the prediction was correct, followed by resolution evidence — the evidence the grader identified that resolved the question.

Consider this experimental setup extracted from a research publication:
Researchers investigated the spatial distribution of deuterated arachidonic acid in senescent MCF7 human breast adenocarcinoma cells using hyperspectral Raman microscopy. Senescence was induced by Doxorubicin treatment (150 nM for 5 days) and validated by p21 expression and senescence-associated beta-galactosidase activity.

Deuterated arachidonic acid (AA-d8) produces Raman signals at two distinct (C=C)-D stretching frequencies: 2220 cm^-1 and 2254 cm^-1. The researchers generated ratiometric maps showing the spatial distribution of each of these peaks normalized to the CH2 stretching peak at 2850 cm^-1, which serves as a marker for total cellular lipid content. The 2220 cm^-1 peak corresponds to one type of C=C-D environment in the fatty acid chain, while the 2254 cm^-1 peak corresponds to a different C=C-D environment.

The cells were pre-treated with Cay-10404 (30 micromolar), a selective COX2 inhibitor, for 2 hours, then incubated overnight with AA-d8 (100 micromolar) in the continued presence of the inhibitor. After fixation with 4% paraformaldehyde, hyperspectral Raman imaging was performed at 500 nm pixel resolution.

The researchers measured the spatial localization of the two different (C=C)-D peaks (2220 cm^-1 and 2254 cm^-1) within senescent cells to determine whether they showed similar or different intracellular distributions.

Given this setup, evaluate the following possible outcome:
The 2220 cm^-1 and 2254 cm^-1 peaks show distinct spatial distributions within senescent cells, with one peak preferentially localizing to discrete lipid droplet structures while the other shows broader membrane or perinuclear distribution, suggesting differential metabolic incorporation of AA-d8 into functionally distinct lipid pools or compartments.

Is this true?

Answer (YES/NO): NO